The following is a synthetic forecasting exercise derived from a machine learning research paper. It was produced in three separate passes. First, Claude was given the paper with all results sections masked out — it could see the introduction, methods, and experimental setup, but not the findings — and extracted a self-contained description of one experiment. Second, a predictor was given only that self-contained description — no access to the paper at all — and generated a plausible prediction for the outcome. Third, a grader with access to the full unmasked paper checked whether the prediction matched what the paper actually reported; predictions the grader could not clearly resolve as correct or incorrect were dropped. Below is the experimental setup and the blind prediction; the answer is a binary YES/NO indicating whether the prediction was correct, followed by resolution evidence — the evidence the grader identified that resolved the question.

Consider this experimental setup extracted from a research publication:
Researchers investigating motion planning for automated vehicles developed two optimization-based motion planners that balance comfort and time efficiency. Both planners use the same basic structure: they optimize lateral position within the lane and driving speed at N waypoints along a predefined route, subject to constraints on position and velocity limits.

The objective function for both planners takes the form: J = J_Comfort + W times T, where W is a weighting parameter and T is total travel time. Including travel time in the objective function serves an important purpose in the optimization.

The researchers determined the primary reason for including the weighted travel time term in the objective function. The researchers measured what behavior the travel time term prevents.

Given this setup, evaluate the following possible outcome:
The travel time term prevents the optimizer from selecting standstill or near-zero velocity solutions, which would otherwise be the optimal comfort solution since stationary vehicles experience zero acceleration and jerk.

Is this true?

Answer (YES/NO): YES